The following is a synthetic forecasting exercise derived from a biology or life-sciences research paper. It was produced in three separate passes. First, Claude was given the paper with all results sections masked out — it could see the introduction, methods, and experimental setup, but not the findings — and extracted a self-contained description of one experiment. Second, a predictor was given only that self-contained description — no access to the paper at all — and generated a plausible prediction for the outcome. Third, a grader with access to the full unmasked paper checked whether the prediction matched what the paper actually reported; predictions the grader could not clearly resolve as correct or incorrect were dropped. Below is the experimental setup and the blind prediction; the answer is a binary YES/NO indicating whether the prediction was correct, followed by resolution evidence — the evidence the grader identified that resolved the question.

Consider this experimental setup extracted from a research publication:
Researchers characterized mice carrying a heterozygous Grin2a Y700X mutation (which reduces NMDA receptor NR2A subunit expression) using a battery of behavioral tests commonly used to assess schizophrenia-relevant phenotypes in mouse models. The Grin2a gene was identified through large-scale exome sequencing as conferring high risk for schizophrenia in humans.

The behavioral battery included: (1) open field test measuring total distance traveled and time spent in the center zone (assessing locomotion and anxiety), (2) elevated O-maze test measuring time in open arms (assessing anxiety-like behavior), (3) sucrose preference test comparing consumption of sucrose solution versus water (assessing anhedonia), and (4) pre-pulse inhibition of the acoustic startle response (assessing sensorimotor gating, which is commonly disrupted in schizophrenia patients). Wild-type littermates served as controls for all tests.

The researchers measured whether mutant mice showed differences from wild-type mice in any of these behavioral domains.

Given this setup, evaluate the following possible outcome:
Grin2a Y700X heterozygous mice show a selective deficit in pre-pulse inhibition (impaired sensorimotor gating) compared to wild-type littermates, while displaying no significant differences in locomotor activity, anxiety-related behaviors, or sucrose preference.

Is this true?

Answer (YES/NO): NO